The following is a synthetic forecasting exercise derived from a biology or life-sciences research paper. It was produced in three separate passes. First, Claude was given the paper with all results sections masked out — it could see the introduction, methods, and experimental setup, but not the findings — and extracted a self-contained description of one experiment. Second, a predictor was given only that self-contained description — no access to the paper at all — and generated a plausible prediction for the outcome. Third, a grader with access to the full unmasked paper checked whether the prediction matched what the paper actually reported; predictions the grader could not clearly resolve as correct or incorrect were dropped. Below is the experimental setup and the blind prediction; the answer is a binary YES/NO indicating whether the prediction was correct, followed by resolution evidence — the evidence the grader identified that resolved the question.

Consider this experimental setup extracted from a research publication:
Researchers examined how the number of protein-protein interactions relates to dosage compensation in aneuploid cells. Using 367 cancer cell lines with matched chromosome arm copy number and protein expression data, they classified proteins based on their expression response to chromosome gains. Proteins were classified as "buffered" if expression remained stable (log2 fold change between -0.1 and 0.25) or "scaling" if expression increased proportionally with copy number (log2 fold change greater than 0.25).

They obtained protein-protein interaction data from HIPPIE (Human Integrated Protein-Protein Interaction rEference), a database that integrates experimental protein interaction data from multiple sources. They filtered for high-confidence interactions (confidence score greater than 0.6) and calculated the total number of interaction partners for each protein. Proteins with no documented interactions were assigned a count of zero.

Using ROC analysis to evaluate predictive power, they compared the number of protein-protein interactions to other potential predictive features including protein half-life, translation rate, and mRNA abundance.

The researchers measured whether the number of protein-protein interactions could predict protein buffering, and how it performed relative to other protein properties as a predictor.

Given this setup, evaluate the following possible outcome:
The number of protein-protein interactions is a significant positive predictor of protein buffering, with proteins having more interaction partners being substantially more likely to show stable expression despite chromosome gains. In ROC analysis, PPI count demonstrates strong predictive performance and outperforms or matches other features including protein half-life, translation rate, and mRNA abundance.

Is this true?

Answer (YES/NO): YES